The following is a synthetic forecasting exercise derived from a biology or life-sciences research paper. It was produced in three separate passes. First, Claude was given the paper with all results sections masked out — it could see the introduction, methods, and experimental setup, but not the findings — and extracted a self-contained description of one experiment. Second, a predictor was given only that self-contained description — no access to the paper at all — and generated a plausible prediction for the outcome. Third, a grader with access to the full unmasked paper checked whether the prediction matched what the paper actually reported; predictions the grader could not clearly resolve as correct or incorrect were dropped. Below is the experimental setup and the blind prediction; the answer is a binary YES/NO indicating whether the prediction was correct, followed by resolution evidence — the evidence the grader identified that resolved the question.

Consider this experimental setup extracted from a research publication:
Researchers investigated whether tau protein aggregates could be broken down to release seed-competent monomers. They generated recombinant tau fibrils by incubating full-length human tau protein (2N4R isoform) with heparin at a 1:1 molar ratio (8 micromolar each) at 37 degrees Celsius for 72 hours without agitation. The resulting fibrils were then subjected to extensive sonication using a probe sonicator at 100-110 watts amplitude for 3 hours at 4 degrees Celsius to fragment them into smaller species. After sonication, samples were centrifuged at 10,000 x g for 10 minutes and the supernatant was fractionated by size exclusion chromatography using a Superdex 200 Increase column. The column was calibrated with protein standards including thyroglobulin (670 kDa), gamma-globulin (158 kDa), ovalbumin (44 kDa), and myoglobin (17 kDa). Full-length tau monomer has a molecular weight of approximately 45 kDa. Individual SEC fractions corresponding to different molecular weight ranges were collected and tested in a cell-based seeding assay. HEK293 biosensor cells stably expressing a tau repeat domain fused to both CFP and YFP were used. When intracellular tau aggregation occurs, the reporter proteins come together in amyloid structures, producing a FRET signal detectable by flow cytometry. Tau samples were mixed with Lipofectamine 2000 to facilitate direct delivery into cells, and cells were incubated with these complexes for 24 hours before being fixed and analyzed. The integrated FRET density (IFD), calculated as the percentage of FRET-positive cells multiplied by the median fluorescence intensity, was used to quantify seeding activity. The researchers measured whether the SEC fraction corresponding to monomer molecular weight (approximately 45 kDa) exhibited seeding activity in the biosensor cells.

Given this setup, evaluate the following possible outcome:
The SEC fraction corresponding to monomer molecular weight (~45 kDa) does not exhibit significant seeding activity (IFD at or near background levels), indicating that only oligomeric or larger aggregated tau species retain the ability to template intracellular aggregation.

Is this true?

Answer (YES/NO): NO